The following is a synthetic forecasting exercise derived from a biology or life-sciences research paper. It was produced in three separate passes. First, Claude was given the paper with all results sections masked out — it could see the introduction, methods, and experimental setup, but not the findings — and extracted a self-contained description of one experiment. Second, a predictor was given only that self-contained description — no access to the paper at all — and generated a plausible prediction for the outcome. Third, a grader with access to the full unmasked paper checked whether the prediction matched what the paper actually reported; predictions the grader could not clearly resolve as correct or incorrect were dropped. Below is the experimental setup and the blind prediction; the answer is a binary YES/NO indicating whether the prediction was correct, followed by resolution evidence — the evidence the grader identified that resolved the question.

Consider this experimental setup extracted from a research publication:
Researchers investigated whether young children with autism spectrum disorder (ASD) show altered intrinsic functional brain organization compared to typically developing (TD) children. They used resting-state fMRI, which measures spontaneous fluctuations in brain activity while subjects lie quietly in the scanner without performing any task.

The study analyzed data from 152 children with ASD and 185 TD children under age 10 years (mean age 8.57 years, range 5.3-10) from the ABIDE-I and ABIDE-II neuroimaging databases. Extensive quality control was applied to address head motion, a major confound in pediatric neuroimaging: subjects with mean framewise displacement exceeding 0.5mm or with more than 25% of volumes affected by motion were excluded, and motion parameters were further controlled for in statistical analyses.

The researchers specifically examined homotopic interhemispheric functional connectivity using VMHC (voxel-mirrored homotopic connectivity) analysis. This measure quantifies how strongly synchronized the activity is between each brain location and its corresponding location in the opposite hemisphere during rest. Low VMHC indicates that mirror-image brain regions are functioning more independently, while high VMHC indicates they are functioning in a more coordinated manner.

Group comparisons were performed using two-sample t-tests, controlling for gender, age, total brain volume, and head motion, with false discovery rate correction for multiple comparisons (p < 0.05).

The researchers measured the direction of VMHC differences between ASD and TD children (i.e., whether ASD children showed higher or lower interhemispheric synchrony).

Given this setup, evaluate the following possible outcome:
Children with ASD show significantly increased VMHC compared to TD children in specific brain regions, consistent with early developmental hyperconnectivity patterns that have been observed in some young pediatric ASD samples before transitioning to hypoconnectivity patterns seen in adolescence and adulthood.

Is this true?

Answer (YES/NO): NO